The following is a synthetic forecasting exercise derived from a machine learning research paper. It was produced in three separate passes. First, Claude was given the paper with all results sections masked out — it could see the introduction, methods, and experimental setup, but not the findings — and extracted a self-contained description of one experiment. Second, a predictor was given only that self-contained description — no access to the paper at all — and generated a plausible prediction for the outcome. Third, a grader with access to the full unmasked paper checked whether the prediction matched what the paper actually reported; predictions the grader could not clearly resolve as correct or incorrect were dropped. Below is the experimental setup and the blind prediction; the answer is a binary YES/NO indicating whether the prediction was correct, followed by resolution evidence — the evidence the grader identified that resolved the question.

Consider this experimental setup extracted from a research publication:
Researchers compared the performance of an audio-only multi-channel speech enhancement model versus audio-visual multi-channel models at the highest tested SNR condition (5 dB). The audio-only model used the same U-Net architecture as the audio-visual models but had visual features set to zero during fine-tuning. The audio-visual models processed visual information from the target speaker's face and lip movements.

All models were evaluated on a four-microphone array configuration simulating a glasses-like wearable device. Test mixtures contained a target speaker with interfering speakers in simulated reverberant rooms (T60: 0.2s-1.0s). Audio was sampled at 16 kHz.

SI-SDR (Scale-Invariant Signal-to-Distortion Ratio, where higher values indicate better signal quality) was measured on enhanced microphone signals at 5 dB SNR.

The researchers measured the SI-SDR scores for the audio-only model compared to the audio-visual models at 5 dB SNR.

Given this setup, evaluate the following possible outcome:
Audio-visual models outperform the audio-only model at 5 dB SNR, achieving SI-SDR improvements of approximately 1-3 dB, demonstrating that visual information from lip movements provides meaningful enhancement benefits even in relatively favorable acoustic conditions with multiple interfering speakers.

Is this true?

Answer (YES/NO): NO